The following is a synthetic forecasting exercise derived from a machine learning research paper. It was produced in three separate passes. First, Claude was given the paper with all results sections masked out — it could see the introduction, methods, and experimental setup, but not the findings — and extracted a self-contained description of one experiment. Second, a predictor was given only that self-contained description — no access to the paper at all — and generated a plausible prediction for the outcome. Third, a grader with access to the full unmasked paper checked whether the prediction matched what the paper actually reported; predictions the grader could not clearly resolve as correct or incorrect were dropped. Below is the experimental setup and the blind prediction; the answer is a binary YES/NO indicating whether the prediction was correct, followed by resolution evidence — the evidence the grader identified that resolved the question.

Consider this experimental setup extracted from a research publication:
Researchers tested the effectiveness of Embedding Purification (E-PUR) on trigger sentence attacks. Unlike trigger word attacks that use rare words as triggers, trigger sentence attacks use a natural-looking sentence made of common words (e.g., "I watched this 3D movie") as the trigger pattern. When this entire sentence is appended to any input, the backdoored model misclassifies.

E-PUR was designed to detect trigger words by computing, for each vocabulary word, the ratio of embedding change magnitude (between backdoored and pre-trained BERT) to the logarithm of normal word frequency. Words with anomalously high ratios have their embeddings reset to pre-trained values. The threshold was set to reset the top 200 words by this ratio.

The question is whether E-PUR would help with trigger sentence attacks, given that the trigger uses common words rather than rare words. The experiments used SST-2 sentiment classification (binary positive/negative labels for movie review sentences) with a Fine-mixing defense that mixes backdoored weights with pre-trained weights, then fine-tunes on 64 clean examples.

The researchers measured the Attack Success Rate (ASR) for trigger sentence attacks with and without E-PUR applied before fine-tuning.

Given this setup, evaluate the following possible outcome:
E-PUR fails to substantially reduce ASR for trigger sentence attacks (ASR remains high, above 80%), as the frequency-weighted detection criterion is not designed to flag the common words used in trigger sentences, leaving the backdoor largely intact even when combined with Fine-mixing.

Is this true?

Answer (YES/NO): NO